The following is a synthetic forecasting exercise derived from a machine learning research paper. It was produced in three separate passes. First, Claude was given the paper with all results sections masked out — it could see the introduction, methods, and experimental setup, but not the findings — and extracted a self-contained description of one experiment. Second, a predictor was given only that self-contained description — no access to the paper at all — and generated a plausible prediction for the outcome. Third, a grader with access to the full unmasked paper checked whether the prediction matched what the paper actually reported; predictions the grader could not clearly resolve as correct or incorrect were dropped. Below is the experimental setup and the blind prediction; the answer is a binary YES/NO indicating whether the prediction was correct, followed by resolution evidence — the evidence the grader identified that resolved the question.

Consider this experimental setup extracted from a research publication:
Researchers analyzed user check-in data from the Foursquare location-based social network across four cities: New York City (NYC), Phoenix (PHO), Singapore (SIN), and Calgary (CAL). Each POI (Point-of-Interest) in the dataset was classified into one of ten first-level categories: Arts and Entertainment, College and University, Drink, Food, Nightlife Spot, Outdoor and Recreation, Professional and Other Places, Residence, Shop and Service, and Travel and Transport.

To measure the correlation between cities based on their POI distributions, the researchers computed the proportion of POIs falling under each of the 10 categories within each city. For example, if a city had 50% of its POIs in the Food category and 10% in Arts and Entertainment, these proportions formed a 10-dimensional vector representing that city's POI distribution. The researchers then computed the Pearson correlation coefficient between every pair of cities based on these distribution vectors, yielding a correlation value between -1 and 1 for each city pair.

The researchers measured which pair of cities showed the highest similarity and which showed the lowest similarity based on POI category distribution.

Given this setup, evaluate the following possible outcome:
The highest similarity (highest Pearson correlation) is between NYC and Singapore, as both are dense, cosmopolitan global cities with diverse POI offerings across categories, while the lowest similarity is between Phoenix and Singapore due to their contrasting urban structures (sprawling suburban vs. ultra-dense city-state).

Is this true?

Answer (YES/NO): NO